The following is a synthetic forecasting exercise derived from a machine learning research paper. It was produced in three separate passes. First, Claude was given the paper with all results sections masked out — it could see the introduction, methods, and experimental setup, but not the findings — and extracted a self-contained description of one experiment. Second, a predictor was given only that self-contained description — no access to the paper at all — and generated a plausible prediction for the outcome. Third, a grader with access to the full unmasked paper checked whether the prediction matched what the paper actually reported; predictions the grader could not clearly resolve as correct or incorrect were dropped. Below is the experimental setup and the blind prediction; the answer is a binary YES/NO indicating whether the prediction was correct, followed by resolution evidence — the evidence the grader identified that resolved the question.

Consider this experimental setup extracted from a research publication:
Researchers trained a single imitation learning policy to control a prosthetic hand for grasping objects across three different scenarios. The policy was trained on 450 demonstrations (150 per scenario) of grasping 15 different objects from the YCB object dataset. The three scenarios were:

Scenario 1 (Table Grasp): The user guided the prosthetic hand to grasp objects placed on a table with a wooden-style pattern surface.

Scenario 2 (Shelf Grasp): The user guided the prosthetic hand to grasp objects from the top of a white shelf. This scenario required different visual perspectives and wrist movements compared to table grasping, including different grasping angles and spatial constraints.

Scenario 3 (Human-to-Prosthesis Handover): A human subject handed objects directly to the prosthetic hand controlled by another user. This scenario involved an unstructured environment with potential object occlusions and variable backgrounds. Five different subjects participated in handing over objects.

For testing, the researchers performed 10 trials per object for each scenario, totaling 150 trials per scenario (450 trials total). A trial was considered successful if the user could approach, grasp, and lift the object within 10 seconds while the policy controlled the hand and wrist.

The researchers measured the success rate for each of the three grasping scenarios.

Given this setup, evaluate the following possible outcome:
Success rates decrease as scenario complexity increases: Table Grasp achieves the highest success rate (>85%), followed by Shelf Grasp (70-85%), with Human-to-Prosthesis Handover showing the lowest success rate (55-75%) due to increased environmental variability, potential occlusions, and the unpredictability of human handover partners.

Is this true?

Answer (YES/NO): NO